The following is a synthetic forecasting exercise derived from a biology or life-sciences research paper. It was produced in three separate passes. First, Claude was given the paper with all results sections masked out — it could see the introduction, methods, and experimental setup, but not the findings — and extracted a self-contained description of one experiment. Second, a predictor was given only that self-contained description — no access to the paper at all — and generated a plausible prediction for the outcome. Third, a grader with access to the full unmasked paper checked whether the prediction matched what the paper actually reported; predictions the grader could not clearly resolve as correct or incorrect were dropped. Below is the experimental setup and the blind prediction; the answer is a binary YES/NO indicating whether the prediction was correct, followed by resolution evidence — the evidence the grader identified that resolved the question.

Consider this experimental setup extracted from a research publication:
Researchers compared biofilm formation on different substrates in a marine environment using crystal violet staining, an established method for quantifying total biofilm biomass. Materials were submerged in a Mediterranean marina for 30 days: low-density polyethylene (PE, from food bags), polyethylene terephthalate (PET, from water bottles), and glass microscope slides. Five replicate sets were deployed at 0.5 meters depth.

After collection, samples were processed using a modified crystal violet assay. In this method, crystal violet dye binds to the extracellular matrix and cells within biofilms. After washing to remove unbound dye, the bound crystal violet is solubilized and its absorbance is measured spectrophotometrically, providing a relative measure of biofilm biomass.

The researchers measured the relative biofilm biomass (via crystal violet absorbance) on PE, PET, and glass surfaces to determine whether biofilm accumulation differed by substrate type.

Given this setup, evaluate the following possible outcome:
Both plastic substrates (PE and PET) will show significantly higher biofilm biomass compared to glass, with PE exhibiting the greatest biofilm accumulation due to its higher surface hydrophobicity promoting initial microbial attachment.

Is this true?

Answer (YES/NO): NO